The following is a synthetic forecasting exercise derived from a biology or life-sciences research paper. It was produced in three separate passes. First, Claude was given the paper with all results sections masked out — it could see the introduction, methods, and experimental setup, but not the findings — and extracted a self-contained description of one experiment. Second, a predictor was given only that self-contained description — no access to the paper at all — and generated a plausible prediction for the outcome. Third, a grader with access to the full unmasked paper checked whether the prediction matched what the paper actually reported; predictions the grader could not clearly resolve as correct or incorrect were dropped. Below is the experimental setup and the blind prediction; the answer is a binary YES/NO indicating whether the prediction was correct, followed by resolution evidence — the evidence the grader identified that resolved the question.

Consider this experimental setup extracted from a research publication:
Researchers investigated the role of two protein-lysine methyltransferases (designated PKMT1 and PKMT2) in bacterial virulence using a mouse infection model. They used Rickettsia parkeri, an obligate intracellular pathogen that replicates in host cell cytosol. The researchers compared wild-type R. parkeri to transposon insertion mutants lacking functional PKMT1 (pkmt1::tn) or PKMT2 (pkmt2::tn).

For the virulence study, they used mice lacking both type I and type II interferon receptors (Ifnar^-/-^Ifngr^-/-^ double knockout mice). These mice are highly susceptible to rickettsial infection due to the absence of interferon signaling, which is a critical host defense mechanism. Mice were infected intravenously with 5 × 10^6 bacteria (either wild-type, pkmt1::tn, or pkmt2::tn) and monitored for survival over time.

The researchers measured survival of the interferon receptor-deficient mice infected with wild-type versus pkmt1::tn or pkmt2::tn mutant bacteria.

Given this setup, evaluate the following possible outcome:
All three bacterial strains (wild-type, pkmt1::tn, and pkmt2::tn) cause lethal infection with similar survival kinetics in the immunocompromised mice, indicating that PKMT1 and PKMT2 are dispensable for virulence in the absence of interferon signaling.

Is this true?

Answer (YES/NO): NO